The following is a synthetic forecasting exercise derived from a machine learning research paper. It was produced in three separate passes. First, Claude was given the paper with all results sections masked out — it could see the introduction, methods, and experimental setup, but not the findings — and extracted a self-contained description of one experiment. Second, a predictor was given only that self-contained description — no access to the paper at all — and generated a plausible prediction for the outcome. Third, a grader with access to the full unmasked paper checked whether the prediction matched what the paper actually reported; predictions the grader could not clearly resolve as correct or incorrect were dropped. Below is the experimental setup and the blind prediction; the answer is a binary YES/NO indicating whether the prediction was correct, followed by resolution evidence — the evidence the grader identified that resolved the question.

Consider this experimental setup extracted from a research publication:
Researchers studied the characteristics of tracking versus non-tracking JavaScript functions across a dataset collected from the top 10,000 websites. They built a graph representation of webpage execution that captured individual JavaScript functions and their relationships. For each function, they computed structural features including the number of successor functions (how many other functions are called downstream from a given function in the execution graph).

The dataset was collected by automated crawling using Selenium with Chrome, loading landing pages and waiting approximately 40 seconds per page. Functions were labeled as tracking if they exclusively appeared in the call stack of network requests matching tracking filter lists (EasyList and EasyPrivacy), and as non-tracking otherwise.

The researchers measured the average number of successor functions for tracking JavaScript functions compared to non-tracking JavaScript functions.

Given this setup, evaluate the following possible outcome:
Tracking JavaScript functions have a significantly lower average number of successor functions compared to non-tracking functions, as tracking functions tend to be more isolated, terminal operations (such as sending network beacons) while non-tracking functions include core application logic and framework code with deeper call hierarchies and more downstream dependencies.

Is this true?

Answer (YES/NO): NO